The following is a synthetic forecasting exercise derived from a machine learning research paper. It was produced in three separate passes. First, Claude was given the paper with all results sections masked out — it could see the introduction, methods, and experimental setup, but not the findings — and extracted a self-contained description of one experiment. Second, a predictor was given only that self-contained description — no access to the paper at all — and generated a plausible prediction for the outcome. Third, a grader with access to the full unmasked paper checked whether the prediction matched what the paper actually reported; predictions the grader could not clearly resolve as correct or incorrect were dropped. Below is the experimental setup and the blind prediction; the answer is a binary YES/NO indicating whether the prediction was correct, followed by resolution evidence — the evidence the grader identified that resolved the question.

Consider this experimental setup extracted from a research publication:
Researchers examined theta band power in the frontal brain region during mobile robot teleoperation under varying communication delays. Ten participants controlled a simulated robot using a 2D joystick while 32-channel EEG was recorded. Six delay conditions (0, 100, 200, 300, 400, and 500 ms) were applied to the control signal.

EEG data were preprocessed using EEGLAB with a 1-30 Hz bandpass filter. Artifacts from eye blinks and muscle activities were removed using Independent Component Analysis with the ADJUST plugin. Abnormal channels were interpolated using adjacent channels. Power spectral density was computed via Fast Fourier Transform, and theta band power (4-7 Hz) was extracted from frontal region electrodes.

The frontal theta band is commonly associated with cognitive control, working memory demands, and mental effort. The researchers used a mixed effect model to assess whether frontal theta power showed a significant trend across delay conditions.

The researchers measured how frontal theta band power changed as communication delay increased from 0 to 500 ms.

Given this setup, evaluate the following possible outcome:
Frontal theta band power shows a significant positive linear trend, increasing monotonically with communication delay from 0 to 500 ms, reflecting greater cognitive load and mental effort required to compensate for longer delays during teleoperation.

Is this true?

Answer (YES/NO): NO